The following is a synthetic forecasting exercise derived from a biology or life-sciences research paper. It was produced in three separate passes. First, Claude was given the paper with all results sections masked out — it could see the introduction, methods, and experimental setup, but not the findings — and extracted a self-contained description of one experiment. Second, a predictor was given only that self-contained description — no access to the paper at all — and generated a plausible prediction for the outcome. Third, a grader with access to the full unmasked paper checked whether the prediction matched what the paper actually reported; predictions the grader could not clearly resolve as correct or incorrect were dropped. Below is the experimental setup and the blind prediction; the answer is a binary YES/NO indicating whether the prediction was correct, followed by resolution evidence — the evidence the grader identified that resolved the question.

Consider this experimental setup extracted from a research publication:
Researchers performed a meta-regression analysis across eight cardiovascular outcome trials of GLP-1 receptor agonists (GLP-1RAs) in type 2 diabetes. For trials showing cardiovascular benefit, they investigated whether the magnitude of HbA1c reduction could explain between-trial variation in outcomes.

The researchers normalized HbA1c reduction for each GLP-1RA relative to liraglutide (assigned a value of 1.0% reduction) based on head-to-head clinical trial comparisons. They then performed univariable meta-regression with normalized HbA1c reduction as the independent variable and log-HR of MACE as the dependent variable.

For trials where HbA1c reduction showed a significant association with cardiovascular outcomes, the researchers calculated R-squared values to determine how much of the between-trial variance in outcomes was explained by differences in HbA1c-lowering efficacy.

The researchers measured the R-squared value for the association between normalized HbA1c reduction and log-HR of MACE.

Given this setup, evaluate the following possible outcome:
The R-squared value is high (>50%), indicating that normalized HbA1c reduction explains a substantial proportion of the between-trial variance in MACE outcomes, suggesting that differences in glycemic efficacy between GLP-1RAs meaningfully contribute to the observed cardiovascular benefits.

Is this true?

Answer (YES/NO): YES